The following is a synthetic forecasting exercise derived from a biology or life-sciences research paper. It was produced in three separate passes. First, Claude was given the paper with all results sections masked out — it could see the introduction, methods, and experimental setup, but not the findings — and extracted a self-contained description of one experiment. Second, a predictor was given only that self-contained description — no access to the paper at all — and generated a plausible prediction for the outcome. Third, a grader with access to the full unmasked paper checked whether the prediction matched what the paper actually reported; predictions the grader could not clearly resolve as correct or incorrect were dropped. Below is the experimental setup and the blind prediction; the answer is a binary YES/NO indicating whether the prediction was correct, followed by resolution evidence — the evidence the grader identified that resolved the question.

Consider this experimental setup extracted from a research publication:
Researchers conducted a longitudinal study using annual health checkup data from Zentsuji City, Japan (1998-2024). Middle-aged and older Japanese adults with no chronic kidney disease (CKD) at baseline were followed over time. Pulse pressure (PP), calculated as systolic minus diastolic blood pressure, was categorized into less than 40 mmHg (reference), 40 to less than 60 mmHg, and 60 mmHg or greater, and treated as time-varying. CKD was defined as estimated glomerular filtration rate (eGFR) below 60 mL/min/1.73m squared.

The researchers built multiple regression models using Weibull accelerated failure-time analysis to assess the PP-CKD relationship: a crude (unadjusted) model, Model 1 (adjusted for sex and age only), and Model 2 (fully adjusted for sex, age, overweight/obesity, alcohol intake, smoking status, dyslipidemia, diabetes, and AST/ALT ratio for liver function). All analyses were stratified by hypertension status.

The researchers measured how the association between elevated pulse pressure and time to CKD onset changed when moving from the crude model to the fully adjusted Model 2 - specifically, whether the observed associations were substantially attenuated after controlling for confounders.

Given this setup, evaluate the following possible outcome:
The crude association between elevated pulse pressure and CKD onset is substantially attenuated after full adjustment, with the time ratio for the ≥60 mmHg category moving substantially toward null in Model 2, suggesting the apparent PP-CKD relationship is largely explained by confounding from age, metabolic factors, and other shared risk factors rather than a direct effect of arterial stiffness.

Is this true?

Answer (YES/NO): NO